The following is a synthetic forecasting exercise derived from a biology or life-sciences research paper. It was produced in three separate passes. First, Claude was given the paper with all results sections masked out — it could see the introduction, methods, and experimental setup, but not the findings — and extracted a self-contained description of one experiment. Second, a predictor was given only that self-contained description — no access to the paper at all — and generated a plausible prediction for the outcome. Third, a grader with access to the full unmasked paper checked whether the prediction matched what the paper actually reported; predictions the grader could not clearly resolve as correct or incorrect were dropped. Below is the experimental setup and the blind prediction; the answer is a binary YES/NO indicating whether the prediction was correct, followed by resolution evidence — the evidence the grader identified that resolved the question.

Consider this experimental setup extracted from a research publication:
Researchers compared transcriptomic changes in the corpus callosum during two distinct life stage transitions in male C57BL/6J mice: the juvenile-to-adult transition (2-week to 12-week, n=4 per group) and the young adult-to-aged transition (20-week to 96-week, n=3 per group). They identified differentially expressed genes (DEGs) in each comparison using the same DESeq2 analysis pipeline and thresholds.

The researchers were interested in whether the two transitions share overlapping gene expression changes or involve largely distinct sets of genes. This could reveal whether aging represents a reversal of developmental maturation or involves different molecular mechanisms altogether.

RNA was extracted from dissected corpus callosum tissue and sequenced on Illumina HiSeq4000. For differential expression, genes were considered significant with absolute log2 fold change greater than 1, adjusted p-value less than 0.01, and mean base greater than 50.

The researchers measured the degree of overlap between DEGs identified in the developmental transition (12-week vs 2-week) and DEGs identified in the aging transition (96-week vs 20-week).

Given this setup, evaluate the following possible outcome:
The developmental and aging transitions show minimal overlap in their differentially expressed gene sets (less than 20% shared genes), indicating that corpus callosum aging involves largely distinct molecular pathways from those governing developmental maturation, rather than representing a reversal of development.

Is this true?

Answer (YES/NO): NO